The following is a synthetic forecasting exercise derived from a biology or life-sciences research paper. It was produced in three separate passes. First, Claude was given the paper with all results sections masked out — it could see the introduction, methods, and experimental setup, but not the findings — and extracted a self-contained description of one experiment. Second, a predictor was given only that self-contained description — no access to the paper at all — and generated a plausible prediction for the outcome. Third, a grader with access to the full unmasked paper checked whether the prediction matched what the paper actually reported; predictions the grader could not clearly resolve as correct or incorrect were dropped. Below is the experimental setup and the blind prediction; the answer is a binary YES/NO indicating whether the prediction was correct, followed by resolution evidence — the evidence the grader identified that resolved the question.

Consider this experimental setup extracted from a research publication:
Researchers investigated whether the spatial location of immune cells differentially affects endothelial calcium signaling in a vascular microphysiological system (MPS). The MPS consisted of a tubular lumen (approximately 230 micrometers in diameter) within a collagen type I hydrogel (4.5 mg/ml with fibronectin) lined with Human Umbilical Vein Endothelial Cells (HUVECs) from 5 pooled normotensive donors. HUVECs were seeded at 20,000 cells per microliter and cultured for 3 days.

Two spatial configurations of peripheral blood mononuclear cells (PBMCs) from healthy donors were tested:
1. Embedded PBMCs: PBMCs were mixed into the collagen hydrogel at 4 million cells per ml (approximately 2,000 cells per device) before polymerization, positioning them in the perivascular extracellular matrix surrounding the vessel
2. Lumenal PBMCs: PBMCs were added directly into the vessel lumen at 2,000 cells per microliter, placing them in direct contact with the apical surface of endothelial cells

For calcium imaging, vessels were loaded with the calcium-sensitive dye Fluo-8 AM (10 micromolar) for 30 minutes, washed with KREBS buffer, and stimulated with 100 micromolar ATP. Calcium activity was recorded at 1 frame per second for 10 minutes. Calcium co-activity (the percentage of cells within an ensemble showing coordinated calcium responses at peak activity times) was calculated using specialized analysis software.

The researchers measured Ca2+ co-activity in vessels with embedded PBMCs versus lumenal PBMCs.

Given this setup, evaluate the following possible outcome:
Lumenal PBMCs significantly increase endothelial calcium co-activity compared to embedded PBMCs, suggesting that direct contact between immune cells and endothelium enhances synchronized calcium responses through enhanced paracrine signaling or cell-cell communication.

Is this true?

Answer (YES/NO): NO